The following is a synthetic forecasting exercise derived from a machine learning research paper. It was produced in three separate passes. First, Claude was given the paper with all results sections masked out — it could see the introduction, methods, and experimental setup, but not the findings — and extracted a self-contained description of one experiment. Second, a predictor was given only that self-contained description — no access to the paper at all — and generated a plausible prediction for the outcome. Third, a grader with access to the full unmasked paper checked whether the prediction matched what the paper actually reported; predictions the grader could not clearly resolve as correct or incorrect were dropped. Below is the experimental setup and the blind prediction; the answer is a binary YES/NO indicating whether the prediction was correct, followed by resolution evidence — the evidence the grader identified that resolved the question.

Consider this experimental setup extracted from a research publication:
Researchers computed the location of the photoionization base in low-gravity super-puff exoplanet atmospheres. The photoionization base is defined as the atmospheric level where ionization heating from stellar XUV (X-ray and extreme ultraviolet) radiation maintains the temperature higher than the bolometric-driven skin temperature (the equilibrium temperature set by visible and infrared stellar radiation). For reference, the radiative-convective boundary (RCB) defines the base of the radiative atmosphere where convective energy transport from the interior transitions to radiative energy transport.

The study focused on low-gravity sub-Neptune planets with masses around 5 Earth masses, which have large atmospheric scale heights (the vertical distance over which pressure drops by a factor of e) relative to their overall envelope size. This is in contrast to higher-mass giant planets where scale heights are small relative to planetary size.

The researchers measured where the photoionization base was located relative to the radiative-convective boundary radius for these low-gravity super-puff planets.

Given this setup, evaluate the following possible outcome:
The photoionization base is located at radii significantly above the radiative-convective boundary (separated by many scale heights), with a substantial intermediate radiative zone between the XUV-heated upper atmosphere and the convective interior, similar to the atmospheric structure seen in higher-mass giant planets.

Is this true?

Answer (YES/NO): NO